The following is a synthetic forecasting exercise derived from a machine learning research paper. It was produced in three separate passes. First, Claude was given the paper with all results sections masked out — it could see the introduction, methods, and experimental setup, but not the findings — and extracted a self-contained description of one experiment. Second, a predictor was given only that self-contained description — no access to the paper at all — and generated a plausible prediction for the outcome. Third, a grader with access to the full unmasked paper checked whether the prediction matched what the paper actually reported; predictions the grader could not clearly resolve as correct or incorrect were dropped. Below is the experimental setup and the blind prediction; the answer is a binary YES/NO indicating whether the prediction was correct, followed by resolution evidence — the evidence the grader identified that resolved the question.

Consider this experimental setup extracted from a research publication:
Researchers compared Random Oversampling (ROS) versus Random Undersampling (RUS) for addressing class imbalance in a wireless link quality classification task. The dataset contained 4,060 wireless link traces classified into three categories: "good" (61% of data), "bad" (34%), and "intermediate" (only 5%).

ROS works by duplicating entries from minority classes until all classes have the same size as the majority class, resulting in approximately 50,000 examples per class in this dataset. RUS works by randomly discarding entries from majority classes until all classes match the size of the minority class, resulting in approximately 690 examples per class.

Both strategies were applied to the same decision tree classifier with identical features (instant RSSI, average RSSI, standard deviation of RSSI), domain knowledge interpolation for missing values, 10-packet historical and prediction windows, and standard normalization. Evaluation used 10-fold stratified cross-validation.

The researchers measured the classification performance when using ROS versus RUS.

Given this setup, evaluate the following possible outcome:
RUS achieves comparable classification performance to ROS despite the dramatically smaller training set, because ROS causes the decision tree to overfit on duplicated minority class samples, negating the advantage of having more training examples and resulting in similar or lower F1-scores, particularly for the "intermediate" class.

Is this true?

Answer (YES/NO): YES